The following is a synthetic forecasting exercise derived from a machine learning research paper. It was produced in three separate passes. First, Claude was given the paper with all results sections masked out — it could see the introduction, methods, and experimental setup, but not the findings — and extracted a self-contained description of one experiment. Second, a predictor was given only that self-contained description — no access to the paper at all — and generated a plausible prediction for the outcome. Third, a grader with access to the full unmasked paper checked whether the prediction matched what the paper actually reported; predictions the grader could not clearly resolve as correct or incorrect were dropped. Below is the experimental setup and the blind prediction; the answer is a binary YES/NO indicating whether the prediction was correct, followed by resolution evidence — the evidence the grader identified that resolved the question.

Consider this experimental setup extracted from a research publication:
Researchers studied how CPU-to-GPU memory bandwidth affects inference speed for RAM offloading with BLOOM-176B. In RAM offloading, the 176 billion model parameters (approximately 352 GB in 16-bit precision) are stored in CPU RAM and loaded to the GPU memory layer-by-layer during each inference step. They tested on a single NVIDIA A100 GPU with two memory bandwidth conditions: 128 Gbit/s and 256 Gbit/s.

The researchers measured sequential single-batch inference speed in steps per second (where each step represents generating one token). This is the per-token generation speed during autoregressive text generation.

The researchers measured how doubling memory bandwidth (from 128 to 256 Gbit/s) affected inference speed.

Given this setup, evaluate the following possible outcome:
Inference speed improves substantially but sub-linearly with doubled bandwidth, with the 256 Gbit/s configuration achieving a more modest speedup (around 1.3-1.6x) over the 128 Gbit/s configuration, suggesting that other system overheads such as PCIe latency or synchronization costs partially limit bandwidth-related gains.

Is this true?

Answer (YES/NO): NO